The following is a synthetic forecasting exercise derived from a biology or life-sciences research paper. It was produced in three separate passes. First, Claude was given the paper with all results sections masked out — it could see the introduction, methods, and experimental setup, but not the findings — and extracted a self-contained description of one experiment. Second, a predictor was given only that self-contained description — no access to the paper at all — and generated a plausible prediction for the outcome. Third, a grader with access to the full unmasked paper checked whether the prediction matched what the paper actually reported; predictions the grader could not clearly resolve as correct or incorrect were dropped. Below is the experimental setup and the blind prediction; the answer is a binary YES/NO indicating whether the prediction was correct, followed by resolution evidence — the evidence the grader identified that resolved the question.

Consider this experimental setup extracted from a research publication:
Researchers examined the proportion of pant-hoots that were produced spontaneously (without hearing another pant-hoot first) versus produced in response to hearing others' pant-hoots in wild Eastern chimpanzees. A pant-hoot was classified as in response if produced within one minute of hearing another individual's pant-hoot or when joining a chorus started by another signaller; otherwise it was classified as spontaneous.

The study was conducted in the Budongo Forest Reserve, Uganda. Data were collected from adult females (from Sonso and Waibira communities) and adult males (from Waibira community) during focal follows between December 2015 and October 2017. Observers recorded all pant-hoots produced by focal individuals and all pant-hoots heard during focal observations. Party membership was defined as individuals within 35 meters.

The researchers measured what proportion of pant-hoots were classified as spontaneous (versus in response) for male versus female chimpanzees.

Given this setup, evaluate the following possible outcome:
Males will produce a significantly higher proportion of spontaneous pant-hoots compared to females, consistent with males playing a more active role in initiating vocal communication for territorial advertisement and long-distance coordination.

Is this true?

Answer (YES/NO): YES